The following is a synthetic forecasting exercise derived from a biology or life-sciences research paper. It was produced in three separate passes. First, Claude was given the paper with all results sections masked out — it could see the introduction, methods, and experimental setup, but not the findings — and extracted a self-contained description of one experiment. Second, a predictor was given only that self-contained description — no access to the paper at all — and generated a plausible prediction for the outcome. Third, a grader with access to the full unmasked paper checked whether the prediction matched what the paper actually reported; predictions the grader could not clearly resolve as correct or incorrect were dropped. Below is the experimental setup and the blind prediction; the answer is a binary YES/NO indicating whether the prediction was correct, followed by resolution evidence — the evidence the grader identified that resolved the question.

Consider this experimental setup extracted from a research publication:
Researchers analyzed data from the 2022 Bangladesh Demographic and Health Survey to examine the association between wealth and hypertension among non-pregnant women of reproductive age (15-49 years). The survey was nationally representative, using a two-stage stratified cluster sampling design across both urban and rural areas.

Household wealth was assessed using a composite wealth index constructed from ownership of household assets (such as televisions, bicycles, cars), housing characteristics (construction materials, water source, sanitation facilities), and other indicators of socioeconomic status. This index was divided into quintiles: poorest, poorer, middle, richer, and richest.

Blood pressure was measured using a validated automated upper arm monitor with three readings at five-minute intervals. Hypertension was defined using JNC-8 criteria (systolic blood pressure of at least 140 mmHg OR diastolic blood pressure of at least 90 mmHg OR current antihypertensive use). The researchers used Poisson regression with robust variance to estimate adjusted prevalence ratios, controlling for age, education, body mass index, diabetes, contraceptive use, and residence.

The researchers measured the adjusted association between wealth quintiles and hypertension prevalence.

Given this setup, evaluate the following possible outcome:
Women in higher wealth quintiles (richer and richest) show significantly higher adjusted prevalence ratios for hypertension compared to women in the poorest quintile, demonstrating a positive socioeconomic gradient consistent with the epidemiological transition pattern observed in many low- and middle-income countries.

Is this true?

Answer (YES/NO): NO